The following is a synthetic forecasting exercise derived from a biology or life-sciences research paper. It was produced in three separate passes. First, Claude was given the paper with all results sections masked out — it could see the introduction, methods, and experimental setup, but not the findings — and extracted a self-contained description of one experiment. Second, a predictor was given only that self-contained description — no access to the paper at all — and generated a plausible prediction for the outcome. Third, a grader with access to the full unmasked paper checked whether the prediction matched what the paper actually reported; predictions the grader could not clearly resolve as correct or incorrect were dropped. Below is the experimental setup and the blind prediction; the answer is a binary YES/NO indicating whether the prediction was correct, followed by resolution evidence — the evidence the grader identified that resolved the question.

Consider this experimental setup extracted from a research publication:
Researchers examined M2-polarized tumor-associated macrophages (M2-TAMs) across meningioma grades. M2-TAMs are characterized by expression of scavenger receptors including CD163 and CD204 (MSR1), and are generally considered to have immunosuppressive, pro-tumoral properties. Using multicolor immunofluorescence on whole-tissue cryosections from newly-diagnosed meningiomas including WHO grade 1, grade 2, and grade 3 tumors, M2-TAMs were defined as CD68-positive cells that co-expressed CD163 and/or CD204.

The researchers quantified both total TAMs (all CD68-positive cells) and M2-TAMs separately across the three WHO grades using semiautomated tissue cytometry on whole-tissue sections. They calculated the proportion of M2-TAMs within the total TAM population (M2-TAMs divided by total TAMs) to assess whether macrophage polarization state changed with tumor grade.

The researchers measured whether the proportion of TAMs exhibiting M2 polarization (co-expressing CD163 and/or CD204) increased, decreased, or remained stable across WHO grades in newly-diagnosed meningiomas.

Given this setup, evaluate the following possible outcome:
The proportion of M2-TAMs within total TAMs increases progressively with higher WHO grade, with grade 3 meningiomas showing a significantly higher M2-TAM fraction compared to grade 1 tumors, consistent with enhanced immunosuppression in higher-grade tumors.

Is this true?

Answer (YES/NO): YES